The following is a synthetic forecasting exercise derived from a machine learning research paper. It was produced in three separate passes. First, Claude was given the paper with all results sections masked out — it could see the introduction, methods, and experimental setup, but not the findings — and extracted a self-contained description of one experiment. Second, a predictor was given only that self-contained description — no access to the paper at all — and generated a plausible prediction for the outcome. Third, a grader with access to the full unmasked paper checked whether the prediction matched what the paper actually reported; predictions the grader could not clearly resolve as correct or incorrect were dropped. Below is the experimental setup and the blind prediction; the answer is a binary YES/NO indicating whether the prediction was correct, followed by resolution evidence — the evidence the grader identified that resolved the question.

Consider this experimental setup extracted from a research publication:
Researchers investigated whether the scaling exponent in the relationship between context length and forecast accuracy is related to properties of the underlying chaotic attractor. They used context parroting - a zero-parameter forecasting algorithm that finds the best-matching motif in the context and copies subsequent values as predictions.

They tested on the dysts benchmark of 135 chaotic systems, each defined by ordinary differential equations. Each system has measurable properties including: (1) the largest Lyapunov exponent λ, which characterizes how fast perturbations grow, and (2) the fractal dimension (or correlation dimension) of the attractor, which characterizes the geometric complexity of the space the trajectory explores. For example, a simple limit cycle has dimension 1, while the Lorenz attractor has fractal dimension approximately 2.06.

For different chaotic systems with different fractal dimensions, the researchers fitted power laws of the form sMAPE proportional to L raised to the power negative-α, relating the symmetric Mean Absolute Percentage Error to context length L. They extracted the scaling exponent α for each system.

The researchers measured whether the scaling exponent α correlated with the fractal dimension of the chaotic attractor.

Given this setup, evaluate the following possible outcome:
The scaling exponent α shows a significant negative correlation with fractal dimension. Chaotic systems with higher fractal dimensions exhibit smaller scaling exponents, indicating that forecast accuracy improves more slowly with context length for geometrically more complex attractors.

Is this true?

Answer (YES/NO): YES